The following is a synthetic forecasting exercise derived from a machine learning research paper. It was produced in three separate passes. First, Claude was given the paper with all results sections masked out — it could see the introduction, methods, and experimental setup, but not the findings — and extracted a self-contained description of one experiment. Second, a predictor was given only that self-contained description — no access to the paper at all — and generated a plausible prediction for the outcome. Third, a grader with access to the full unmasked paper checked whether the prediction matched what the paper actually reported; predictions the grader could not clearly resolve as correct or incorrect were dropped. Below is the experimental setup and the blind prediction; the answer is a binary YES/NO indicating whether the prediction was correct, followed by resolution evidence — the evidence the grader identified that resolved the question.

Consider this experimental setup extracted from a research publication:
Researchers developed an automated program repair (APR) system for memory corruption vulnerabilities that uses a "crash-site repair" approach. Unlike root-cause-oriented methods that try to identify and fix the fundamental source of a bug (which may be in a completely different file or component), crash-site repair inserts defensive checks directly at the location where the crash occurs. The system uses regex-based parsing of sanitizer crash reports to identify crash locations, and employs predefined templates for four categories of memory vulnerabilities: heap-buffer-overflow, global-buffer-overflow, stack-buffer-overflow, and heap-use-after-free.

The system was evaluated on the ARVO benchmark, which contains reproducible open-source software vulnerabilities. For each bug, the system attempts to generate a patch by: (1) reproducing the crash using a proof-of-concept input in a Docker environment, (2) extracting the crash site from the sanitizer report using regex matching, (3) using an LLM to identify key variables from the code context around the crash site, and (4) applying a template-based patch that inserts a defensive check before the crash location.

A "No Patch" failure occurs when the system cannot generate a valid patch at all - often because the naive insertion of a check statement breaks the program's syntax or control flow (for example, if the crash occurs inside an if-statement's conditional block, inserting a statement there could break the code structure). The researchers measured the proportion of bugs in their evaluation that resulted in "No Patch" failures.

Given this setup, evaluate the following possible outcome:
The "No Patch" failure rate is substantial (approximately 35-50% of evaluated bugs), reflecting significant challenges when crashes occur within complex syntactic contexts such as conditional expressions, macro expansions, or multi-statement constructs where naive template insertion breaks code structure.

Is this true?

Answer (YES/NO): YES